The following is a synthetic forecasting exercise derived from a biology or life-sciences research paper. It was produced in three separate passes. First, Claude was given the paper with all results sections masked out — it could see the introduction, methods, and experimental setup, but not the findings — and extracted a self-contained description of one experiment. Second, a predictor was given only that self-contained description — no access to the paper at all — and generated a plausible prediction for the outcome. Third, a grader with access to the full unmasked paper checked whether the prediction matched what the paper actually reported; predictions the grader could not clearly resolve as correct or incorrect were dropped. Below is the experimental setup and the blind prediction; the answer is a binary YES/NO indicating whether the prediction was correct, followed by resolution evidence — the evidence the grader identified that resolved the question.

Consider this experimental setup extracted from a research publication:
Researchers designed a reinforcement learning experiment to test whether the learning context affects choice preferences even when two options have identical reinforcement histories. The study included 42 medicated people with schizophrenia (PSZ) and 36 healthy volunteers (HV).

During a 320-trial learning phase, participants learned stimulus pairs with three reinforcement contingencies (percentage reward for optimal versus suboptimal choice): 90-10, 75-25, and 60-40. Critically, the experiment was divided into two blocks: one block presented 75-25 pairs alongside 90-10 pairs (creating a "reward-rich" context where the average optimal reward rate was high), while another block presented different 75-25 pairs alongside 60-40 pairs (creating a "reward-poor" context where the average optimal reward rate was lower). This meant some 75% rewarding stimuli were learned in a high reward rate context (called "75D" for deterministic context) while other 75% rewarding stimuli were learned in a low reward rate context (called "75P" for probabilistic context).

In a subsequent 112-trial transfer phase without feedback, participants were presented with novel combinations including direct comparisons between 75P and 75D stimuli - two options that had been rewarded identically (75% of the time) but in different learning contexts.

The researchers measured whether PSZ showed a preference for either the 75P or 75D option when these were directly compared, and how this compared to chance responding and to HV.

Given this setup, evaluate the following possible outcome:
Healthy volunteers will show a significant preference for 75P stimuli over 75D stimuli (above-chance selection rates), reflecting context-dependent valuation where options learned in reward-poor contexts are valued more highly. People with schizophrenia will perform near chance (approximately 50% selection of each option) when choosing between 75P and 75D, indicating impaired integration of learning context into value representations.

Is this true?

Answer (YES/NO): NO